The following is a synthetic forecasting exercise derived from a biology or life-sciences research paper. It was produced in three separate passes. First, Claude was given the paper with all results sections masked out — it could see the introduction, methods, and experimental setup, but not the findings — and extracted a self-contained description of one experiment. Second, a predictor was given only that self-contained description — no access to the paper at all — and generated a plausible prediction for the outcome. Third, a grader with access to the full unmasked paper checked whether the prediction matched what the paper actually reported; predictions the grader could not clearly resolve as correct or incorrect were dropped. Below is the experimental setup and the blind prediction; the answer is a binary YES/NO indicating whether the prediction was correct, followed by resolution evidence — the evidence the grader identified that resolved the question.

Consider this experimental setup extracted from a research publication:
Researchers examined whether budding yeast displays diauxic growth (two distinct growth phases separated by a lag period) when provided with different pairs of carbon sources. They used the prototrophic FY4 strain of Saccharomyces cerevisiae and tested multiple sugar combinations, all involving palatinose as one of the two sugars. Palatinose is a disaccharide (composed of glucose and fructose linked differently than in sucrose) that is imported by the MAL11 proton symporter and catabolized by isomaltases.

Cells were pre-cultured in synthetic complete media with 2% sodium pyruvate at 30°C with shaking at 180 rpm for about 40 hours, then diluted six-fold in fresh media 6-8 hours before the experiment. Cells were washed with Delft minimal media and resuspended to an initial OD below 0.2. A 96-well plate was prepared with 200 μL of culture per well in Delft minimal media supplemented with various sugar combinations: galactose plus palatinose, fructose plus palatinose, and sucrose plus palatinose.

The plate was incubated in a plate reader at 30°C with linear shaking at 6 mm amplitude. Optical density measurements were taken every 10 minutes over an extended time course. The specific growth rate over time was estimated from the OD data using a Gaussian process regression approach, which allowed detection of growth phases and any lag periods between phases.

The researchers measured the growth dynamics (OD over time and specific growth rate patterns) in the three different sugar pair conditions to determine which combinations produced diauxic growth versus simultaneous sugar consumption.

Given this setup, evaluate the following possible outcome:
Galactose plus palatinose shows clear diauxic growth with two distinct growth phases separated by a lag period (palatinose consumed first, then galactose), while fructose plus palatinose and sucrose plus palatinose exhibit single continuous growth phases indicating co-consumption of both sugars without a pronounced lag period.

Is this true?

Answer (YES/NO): NO